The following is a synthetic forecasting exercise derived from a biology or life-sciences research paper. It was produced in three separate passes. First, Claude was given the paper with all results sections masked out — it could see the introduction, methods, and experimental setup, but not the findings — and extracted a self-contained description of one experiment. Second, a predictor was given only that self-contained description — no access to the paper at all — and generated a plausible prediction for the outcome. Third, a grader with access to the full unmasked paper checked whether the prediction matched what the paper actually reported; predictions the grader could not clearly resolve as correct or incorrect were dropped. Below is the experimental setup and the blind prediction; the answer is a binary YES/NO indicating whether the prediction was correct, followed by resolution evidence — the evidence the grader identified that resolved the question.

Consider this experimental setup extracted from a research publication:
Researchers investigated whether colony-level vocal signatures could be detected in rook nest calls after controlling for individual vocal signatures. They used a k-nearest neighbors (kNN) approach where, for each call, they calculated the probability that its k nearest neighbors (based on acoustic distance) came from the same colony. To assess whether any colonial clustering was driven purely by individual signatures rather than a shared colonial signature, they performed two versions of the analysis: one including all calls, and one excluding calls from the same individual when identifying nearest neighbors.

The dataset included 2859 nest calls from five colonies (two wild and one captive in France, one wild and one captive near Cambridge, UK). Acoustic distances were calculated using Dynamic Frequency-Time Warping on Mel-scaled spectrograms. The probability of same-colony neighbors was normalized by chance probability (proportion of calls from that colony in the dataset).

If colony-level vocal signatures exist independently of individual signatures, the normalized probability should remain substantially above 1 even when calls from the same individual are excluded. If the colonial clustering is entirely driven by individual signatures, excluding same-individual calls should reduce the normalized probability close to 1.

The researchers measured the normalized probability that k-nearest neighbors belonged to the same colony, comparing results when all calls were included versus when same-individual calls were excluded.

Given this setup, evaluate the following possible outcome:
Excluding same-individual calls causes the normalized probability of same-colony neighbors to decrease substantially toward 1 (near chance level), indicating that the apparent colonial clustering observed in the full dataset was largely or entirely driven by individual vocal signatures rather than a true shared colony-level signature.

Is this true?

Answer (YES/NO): YES